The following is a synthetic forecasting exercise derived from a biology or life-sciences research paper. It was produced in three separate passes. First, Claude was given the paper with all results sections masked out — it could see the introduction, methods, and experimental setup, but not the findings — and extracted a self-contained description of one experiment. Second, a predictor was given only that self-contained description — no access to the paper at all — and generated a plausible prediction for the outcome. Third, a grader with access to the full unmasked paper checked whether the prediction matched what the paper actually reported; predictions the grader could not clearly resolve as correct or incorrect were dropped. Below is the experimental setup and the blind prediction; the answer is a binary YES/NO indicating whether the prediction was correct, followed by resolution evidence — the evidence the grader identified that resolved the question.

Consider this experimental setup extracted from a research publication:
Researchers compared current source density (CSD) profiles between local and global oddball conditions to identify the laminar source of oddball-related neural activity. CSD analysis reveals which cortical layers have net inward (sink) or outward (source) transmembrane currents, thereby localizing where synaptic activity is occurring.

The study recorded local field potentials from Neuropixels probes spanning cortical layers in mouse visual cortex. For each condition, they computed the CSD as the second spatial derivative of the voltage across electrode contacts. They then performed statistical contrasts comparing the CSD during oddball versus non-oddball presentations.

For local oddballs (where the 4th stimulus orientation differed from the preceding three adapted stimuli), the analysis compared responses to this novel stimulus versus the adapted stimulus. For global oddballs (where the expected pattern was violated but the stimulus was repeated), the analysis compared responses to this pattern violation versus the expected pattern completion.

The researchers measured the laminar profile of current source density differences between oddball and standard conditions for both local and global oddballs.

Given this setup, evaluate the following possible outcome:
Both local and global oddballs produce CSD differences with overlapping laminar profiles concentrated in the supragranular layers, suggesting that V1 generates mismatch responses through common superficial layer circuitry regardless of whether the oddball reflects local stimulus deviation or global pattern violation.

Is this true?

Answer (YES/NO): NO